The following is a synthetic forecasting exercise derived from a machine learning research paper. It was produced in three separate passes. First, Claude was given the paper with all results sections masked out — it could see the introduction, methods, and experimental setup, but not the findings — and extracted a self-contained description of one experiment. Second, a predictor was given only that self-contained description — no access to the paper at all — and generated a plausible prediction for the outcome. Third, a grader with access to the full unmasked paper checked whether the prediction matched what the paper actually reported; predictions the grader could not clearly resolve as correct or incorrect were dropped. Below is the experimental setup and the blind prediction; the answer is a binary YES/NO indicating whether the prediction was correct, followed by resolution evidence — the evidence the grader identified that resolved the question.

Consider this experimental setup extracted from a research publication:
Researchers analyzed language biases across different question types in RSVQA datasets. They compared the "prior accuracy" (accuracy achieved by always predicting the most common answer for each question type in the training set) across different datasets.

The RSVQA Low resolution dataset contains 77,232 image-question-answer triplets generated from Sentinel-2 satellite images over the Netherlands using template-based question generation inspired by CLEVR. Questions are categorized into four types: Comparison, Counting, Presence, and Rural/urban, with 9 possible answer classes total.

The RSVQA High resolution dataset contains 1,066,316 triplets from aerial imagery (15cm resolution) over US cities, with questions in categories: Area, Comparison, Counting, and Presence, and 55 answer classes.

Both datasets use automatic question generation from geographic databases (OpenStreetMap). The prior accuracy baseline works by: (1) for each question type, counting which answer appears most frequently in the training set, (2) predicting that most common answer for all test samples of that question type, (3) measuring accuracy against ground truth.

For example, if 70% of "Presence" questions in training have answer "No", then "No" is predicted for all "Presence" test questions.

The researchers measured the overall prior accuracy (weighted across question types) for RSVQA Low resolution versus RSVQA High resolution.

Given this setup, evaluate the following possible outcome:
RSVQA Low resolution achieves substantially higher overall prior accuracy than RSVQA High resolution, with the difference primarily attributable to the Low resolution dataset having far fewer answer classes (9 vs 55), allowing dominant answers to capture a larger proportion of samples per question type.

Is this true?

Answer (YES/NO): NO